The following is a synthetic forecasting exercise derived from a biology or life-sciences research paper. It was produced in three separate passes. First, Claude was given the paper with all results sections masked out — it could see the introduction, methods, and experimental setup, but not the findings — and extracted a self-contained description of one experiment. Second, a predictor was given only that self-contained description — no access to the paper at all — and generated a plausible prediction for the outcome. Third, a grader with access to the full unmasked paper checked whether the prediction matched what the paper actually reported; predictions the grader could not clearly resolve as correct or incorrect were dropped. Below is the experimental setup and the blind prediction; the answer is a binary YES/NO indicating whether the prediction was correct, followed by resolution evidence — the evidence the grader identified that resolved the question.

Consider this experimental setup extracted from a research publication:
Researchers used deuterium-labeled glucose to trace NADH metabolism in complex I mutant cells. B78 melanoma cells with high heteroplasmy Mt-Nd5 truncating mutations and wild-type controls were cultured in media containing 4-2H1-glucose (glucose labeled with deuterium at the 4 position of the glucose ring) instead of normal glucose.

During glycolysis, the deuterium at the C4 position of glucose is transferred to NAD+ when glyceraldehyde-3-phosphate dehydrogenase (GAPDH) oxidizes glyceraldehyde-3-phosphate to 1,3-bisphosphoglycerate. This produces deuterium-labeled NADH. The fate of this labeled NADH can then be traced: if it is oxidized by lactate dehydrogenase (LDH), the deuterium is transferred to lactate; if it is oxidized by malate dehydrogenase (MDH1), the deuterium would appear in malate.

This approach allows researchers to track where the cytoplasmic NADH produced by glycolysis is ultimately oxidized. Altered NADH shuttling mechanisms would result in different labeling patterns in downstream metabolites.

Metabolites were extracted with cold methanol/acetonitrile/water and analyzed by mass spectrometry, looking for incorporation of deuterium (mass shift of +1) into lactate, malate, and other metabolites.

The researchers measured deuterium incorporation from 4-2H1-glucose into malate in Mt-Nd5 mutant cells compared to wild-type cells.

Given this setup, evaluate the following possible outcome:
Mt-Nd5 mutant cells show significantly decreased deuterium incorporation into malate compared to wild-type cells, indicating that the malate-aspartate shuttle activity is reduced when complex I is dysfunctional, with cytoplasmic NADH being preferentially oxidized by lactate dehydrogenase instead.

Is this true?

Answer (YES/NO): NO